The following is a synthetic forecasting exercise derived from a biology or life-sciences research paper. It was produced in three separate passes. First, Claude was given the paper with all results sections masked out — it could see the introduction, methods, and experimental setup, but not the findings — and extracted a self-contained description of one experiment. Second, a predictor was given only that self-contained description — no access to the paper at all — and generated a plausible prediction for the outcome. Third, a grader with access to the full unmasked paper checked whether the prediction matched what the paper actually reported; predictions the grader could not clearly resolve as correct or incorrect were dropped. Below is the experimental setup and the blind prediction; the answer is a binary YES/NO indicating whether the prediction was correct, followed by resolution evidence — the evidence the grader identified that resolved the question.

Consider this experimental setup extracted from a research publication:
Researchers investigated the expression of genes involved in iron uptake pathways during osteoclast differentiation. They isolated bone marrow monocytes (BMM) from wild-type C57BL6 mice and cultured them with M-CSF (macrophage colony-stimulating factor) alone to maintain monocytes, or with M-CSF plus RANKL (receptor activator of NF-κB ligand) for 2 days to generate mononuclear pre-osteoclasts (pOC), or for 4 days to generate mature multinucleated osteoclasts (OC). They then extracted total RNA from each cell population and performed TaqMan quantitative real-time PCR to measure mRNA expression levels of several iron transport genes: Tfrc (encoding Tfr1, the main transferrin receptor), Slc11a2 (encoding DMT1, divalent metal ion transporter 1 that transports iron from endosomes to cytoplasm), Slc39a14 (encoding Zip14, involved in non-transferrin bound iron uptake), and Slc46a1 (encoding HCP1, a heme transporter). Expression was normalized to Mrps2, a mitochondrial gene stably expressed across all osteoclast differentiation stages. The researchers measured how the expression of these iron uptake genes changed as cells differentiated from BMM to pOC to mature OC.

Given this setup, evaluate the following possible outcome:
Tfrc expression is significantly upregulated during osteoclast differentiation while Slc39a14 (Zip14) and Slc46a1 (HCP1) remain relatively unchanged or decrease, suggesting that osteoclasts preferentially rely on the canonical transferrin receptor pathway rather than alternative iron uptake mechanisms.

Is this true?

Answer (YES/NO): NO